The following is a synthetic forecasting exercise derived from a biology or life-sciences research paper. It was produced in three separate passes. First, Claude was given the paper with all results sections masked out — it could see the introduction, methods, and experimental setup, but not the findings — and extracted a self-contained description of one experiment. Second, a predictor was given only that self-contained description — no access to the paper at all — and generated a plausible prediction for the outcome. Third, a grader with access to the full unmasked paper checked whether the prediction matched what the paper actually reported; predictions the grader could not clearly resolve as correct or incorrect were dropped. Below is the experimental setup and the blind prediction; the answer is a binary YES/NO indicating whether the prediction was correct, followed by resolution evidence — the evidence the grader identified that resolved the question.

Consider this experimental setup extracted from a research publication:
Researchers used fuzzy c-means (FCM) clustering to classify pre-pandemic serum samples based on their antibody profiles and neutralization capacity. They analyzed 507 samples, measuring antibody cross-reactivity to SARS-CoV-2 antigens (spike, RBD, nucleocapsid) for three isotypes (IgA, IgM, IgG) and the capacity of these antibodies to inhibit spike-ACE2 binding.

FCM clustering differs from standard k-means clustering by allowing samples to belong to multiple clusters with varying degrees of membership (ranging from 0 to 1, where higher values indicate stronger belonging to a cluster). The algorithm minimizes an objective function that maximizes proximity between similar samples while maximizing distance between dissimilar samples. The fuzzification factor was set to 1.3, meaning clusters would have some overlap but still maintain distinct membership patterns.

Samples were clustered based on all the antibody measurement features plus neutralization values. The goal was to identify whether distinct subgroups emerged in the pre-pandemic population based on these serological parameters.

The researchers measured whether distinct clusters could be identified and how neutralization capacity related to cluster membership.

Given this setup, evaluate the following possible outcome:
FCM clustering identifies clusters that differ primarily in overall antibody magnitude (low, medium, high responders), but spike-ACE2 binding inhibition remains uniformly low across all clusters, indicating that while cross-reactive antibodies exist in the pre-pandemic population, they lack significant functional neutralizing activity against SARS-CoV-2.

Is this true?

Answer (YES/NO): NO